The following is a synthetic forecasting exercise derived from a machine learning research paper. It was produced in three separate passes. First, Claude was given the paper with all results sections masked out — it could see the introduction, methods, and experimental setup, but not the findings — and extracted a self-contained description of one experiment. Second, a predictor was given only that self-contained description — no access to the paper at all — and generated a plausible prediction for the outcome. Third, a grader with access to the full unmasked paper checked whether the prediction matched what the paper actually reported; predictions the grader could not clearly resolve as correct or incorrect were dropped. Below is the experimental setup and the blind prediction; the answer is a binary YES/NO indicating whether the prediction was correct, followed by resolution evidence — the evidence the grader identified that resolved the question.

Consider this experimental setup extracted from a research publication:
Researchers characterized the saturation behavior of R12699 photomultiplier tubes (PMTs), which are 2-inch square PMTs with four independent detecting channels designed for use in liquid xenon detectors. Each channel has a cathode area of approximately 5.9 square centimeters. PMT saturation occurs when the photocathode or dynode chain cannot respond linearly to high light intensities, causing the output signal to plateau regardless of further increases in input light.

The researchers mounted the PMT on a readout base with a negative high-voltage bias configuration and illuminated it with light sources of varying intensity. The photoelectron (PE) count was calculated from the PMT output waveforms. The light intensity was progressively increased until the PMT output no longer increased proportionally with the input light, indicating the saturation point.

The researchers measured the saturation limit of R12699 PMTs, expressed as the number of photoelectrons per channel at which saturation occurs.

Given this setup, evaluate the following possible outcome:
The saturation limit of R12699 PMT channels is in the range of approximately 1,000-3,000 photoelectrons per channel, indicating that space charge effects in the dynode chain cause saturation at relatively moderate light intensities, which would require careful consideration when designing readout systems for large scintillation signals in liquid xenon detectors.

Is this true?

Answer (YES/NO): NO